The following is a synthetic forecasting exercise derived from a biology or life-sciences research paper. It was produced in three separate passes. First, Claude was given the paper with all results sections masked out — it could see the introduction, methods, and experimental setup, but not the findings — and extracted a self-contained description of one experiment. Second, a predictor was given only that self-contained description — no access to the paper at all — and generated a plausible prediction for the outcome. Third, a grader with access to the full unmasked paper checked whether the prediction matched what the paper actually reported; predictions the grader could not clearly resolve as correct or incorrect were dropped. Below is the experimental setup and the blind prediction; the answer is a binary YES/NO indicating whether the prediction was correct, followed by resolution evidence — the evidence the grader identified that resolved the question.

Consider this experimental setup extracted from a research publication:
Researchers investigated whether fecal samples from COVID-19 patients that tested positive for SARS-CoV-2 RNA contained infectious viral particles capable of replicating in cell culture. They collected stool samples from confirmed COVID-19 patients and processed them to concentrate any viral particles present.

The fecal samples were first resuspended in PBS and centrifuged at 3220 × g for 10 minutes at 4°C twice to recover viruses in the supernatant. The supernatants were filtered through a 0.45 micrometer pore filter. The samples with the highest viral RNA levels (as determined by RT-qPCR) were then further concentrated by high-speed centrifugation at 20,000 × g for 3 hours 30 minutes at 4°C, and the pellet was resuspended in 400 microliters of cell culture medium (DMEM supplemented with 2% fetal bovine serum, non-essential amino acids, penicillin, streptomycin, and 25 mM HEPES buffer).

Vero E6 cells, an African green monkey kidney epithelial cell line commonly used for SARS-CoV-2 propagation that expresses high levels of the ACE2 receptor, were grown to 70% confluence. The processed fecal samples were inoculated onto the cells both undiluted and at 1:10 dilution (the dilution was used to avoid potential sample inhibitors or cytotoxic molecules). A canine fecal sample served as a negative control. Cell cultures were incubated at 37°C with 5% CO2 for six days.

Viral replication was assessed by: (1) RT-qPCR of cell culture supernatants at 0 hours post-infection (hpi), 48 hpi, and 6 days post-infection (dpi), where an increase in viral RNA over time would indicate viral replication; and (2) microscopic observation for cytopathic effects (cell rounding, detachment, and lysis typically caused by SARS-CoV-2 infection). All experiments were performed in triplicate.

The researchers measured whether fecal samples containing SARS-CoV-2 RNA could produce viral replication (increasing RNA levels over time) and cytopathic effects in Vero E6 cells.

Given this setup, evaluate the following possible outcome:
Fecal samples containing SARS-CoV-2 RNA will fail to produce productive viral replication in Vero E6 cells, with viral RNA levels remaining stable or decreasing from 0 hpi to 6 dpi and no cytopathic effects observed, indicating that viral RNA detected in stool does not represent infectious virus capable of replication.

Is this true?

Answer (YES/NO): NO